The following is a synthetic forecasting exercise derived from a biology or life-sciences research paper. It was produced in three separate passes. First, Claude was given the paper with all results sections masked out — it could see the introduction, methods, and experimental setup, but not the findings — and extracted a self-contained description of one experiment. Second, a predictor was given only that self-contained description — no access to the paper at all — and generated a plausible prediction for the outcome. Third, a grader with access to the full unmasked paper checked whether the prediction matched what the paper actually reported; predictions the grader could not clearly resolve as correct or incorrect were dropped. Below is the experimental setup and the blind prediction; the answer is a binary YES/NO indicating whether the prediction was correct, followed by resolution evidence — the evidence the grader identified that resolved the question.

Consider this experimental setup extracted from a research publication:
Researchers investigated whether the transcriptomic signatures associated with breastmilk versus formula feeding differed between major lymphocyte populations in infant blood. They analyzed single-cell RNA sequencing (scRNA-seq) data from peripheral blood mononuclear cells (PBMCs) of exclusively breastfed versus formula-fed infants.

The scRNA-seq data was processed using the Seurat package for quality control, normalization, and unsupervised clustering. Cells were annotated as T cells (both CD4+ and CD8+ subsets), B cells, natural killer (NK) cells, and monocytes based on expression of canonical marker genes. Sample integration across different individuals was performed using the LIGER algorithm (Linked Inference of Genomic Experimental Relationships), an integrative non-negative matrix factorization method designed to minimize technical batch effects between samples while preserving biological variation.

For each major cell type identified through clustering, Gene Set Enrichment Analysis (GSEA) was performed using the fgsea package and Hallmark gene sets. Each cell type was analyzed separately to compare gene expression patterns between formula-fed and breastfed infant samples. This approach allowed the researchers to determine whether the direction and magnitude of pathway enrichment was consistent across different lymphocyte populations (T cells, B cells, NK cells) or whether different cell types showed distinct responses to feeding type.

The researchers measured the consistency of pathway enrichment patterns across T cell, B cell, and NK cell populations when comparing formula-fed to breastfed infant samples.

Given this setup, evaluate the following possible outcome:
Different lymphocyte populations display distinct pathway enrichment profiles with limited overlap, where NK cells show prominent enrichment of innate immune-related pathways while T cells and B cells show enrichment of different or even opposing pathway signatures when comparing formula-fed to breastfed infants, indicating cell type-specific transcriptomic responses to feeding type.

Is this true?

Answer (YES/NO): NO